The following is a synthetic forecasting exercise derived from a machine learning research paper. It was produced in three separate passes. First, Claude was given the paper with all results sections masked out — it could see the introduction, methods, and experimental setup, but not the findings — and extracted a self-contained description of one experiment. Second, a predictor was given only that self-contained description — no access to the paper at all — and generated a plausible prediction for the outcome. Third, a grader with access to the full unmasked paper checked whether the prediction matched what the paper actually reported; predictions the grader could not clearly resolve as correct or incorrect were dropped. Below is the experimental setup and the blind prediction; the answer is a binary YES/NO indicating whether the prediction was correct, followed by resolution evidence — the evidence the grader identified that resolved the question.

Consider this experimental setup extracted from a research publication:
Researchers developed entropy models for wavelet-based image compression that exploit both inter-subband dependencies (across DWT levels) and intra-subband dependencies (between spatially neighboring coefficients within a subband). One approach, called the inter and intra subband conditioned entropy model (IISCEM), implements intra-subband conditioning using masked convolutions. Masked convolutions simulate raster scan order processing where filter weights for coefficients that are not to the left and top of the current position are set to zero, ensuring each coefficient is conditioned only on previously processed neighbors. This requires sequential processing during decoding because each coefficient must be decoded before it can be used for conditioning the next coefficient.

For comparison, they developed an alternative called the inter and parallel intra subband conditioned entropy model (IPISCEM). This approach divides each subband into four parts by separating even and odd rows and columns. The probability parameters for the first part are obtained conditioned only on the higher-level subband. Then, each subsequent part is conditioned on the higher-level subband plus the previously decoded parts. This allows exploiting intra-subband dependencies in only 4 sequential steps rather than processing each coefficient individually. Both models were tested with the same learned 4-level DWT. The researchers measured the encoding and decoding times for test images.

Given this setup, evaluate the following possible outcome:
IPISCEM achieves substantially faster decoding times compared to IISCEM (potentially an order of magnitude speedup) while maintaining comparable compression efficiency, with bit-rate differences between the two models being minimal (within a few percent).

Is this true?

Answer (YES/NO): NO